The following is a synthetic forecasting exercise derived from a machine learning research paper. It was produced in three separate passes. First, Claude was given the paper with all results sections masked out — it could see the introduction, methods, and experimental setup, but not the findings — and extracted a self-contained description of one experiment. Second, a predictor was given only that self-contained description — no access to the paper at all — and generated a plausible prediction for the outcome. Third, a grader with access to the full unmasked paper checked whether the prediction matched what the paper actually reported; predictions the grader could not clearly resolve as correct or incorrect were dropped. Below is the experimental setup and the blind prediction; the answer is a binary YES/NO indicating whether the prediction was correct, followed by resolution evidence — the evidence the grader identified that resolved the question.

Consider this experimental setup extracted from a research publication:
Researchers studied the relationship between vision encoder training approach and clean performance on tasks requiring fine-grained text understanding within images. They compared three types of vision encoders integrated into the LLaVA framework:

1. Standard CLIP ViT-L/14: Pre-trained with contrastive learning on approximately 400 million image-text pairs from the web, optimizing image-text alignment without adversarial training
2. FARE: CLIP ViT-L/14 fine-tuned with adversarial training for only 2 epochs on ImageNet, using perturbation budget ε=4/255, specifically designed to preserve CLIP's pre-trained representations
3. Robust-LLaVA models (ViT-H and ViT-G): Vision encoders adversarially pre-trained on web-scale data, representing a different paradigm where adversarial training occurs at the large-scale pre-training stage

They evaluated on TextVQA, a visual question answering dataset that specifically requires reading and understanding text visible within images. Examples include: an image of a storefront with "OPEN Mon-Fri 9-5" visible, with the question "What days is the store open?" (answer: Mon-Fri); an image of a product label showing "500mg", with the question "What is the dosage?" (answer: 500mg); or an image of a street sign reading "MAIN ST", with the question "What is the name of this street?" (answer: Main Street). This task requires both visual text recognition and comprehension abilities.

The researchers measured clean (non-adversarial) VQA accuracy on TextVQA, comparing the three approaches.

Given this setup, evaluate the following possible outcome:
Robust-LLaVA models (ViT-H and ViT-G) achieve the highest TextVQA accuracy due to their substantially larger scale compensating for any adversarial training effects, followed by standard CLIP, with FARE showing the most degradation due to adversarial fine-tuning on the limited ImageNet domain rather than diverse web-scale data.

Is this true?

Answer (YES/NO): NO